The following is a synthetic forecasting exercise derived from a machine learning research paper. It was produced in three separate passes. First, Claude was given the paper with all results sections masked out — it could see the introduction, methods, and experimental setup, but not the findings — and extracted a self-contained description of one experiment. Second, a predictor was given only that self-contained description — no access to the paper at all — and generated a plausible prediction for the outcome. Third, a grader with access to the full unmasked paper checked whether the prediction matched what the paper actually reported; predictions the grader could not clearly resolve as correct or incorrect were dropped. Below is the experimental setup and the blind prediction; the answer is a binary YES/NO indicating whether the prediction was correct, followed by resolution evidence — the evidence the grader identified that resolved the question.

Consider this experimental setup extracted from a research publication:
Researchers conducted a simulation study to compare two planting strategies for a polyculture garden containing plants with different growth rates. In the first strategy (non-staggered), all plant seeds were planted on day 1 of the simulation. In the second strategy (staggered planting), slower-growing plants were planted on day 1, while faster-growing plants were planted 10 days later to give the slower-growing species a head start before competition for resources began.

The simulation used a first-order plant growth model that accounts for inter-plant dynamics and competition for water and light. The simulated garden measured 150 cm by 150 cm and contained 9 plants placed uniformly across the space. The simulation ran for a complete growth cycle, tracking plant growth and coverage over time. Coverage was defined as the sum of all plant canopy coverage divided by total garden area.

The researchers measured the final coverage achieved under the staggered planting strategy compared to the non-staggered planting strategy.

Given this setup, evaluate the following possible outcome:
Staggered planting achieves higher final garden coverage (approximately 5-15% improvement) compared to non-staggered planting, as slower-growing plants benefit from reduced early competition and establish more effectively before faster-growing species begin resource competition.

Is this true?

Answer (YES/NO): NO